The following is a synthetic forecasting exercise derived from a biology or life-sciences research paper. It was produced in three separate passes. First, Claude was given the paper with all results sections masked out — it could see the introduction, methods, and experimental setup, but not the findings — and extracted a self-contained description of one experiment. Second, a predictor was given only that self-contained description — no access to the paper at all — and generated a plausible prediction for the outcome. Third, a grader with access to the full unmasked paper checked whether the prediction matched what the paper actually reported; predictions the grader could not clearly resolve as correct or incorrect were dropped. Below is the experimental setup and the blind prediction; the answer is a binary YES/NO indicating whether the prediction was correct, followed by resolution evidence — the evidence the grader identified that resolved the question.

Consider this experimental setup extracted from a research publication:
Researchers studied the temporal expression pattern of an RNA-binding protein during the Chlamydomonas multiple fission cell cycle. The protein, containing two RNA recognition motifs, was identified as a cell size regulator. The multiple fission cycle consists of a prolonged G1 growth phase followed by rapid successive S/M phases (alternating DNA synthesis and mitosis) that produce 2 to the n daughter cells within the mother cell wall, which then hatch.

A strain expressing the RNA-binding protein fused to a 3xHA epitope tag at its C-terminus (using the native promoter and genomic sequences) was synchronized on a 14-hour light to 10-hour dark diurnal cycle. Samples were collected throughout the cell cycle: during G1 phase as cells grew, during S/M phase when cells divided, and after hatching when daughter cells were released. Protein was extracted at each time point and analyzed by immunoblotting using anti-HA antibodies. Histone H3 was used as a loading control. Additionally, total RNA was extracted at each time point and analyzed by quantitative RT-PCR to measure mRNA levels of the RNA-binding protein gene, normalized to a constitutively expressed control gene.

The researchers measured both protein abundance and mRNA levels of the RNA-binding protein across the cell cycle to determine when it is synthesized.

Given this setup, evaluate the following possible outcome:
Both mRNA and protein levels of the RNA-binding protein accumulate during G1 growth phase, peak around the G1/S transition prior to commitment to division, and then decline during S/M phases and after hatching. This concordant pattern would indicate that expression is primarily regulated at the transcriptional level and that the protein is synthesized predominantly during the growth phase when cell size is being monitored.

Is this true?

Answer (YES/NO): NO